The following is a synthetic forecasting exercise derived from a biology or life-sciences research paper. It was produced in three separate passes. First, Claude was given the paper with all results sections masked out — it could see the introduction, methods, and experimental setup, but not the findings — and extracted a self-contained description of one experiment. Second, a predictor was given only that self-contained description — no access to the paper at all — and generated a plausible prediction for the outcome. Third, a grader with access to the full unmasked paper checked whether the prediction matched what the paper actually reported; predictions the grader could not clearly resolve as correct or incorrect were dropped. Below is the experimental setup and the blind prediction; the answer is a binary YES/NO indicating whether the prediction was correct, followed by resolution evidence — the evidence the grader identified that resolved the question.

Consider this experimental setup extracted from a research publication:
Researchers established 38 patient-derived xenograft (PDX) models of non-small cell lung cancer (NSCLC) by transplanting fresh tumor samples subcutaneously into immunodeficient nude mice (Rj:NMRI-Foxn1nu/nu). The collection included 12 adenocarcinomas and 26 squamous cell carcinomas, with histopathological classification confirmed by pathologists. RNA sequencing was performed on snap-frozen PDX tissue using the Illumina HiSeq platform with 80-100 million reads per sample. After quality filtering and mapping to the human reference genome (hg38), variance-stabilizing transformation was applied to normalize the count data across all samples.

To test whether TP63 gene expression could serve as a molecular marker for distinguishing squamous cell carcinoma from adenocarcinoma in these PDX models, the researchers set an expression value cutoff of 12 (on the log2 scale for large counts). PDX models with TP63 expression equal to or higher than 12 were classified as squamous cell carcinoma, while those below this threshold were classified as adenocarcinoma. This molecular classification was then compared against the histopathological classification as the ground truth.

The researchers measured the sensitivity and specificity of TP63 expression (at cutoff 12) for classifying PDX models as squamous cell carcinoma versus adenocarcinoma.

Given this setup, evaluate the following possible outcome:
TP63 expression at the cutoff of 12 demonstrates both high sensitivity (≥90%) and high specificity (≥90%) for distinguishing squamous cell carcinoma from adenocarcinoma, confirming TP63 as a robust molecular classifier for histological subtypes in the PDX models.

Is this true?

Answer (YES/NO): NO